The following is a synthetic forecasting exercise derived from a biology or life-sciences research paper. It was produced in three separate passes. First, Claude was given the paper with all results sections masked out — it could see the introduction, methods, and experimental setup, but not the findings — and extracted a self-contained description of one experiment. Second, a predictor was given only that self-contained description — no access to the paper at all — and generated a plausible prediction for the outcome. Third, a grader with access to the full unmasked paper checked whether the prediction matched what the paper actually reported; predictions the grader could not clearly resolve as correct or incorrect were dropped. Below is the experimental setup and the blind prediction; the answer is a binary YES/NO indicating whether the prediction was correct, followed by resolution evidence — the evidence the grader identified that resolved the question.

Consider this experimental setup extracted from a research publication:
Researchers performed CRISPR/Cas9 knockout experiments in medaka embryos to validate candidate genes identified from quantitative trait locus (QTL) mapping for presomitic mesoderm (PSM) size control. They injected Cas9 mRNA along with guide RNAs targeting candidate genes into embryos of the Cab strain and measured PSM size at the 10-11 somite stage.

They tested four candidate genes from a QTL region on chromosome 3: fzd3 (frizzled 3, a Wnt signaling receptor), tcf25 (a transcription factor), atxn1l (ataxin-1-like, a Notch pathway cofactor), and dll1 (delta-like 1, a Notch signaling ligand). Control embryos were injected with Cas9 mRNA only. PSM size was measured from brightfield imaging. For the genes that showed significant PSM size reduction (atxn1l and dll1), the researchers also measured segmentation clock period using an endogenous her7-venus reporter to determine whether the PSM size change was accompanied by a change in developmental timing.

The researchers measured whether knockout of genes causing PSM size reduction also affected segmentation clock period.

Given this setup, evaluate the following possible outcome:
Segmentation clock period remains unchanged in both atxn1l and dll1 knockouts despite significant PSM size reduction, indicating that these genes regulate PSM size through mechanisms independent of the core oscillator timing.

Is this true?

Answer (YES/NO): YES